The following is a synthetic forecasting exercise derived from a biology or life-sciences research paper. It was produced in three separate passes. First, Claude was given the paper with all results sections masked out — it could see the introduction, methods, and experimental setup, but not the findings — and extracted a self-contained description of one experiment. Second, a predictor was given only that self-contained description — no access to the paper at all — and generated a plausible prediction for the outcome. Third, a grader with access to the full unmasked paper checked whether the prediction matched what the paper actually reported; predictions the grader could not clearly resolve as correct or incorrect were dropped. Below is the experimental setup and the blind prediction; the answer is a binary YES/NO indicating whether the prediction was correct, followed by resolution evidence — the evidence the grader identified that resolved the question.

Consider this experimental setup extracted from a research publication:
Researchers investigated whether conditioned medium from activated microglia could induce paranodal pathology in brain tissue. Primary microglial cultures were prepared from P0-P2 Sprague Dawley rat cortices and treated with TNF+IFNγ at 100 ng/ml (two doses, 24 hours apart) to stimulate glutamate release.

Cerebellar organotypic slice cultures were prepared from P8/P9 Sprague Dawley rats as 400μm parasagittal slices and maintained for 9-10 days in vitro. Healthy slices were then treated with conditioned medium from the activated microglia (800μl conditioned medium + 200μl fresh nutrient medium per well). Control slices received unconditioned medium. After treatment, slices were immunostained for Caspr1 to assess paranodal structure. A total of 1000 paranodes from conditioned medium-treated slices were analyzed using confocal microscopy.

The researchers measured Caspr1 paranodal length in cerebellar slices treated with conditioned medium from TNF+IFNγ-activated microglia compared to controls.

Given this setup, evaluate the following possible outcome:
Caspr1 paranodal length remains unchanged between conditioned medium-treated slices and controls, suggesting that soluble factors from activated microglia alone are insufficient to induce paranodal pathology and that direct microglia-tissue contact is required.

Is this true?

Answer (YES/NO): NO